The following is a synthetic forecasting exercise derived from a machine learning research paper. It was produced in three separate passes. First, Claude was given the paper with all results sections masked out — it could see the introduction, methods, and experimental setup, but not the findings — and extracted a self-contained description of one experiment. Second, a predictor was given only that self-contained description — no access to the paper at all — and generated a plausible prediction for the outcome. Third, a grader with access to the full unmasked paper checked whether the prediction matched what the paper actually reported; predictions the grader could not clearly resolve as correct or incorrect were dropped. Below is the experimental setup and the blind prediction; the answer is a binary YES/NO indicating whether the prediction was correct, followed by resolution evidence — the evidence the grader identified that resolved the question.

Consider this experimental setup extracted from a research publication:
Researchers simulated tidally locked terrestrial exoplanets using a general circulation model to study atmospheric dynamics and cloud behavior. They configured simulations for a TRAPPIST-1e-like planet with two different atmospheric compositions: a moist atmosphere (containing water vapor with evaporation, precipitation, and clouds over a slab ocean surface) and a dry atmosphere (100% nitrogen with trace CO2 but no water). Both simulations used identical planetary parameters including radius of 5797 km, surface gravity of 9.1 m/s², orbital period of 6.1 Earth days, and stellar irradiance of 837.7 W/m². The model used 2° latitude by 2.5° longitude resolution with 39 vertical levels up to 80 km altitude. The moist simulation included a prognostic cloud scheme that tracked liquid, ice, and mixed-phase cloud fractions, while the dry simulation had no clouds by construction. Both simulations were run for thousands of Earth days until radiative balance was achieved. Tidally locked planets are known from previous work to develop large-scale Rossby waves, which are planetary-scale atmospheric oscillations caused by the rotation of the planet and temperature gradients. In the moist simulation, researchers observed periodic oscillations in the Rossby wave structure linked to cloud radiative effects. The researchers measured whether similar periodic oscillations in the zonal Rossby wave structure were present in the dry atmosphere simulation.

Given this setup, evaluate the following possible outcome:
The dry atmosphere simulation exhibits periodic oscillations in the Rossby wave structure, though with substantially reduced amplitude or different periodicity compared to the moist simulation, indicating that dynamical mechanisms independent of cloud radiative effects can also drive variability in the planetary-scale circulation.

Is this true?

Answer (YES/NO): NO